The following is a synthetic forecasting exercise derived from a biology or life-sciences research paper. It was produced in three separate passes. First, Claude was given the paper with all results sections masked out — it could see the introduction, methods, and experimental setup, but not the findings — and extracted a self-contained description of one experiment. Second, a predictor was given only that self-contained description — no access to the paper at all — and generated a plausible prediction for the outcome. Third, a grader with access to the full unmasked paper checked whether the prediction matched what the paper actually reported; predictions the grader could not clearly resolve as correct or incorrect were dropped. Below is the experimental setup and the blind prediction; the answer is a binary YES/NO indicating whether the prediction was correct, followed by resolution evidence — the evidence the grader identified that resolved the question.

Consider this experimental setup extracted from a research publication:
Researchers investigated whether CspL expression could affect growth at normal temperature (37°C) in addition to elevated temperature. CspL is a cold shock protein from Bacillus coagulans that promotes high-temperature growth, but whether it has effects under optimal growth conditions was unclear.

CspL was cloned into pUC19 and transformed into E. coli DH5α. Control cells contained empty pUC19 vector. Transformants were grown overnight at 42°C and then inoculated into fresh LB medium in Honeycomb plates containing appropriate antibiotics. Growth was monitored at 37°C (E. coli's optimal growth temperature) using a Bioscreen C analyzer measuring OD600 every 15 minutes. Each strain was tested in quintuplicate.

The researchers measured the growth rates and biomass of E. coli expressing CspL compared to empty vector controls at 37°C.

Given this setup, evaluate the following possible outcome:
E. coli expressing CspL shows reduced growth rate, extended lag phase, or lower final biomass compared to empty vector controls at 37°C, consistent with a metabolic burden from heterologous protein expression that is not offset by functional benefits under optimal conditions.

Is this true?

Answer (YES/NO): NO